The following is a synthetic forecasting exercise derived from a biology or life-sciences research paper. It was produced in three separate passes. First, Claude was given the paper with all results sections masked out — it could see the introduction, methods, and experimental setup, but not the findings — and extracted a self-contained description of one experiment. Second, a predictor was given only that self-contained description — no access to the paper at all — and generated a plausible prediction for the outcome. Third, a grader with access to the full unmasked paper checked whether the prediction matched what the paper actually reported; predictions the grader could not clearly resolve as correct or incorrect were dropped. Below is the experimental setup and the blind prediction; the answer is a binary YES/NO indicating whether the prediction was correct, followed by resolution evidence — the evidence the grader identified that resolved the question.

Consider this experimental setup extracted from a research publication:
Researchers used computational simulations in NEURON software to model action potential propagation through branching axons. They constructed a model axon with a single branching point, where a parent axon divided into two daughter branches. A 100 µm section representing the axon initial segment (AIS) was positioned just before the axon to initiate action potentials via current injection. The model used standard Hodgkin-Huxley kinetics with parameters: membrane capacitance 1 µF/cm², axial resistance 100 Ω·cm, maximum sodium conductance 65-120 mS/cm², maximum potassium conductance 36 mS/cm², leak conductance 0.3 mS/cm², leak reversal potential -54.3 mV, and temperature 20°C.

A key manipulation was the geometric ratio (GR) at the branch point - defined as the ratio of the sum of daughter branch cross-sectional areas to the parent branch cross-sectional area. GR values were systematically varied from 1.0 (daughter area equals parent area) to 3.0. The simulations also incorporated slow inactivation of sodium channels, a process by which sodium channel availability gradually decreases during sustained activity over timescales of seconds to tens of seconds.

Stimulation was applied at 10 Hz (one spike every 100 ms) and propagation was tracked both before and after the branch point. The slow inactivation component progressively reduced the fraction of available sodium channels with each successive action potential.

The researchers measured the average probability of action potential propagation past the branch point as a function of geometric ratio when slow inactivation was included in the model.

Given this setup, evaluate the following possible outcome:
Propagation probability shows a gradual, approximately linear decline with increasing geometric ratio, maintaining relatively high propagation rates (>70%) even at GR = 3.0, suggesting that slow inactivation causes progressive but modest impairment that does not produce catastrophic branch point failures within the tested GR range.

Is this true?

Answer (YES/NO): NO